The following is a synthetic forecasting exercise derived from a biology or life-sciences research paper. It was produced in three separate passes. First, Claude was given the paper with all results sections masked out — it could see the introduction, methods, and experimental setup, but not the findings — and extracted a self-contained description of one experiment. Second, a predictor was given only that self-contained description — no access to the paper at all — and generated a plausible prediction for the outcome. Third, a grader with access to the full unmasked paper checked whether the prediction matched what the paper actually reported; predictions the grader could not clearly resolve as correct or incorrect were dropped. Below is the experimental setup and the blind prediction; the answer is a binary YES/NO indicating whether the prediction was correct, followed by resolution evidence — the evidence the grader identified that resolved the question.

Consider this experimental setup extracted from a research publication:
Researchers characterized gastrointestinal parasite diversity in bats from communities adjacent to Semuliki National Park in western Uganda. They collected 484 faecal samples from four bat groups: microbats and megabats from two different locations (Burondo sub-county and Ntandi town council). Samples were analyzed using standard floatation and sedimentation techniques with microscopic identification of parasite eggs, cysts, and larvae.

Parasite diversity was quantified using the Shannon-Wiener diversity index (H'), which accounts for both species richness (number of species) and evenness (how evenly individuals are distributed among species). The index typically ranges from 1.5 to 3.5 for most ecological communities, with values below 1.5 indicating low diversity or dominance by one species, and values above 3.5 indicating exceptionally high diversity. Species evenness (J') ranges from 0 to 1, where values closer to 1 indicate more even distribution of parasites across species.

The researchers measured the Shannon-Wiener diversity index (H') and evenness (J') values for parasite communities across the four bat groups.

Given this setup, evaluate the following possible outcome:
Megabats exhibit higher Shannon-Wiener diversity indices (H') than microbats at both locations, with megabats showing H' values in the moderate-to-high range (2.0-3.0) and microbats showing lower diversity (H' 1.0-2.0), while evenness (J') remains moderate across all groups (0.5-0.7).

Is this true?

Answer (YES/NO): NO